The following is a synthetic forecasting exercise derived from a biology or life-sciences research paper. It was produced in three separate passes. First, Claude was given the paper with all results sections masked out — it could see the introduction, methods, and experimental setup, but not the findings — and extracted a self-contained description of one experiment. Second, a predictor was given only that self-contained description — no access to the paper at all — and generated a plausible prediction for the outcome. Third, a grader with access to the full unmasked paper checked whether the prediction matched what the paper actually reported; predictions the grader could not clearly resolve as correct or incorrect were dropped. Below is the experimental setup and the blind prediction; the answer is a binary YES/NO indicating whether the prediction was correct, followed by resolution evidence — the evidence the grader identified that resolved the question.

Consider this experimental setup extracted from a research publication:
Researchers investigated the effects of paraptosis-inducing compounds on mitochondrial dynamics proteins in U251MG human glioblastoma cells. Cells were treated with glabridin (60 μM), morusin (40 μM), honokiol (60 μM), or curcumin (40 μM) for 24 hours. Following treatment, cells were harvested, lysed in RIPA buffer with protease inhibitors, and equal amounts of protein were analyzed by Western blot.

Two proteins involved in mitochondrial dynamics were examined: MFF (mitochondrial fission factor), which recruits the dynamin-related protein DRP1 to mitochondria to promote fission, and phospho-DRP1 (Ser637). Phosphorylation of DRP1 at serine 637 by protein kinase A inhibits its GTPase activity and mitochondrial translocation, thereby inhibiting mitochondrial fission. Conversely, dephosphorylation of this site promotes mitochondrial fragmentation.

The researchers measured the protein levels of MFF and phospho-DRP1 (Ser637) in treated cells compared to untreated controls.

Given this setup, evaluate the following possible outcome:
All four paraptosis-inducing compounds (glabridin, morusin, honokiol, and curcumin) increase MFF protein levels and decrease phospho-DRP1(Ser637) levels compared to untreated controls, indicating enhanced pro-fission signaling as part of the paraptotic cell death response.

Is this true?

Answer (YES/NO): NO